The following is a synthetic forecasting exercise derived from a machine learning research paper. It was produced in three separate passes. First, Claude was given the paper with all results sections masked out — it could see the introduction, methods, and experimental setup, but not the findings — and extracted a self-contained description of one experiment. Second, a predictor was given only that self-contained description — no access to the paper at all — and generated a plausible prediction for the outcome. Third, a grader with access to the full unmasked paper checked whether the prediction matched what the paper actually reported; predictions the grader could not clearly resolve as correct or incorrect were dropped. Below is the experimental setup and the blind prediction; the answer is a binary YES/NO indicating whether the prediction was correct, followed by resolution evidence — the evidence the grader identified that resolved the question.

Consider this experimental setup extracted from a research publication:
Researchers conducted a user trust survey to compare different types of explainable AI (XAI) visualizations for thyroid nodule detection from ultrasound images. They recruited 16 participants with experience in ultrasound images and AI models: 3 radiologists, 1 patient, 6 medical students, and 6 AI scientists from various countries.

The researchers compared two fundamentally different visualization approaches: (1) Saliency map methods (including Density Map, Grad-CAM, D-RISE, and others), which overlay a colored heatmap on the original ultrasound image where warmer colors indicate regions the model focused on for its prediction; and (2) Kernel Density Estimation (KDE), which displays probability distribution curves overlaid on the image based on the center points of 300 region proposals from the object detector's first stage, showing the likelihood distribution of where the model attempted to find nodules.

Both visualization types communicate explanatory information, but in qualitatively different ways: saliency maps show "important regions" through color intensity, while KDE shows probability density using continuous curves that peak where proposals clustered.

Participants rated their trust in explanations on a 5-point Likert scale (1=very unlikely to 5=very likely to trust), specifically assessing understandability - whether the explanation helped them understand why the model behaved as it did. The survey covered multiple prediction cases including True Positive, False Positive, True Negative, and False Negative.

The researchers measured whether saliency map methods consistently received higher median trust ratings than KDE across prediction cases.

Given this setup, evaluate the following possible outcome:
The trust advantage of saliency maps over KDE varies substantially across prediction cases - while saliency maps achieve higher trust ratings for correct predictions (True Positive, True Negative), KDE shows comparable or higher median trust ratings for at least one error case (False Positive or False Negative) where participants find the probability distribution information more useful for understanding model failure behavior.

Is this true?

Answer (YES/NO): NO